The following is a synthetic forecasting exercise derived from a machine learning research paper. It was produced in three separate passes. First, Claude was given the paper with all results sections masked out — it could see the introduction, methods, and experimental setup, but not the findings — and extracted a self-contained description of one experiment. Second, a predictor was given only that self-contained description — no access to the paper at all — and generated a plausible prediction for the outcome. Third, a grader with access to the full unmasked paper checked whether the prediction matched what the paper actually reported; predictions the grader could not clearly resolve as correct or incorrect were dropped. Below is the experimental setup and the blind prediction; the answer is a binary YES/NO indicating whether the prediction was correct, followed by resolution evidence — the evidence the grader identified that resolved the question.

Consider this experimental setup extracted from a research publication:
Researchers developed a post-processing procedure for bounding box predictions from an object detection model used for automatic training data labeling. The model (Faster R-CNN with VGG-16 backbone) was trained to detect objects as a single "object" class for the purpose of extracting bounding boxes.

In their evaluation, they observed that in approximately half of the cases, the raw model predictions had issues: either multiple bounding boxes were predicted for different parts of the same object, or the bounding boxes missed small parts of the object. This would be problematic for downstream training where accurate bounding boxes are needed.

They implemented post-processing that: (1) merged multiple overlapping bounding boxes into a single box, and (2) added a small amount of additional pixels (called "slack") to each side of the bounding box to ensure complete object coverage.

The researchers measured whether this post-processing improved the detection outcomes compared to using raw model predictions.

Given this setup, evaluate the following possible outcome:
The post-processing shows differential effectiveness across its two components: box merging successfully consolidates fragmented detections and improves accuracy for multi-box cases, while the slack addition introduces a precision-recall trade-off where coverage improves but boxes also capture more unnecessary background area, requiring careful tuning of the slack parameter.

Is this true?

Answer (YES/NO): NO